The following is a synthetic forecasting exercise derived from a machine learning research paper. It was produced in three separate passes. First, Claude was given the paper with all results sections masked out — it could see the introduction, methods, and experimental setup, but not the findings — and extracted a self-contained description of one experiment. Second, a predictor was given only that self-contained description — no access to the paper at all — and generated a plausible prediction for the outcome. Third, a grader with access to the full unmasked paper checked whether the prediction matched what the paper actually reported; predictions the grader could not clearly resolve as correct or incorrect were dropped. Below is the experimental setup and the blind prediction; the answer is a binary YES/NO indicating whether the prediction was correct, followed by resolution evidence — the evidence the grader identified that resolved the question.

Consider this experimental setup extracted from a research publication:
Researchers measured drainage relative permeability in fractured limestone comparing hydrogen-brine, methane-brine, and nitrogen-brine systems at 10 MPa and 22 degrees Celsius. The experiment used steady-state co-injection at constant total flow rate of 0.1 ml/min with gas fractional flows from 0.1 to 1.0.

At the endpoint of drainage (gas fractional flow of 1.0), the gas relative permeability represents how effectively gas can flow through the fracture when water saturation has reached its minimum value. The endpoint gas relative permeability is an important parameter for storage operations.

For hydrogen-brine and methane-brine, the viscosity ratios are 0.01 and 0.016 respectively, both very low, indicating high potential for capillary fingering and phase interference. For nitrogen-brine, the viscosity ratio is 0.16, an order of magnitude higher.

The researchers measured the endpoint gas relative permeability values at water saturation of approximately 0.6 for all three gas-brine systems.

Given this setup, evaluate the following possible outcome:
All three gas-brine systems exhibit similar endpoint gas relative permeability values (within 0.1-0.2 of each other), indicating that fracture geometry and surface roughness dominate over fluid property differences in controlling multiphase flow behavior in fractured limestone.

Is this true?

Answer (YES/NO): NO